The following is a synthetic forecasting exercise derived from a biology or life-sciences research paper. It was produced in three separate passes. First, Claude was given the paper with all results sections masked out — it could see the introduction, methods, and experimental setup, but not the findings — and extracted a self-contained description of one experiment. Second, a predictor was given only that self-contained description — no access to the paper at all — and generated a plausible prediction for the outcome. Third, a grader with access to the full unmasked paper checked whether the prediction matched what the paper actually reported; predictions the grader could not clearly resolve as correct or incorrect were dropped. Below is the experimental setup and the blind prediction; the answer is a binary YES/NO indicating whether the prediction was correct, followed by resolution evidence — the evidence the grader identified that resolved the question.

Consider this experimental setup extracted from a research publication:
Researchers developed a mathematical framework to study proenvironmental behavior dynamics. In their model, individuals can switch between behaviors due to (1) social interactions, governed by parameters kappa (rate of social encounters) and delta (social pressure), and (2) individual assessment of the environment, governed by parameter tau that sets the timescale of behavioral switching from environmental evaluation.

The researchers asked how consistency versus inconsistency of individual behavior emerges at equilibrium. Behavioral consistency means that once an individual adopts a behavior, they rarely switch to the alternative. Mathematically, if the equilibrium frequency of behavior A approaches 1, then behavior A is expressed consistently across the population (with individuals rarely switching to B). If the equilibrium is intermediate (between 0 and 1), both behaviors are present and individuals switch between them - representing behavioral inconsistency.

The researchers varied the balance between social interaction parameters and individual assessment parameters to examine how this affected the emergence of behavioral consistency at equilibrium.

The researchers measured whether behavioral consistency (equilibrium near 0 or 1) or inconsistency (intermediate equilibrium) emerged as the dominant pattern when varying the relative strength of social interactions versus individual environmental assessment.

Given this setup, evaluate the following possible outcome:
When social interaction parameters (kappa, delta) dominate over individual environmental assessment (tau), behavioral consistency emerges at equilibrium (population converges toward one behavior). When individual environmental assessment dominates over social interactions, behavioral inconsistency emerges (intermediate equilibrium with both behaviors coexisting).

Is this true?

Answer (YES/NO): YES